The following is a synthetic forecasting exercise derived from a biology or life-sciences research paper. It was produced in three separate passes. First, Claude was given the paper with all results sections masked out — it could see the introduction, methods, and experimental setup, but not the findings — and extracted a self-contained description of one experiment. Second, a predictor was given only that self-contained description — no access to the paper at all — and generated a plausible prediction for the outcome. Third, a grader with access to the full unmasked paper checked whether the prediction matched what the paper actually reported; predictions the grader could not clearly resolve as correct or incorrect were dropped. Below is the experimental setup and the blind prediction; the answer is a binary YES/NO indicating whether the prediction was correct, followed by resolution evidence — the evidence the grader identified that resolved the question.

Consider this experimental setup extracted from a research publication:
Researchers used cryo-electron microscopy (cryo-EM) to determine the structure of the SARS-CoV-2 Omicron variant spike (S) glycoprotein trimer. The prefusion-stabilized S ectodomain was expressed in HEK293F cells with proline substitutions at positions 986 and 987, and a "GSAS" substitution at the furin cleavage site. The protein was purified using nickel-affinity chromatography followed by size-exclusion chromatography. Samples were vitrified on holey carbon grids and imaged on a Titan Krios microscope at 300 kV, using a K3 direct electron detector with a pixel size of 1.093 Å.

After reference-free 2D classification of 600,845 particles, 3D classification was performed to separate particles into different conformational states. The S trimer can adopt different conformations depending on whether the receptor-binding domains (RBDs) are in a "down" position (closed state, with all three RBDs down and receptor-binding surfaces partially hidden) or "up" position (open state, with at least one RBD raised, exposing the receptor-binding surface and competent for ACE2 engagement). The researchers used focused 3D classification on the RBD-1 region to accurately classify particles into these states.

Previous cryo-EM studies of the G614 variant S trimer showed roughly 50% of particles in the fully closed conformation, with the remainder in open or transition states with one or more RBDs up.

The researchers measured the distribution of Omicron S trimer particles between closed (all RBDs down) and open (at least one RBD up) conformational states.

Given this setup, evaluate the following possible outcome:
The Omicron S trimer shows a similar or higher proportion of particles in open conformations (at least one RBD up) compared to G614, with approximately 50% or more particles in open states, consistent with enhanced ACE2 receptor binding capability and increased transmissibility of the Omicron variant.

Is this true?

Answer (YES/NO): NO